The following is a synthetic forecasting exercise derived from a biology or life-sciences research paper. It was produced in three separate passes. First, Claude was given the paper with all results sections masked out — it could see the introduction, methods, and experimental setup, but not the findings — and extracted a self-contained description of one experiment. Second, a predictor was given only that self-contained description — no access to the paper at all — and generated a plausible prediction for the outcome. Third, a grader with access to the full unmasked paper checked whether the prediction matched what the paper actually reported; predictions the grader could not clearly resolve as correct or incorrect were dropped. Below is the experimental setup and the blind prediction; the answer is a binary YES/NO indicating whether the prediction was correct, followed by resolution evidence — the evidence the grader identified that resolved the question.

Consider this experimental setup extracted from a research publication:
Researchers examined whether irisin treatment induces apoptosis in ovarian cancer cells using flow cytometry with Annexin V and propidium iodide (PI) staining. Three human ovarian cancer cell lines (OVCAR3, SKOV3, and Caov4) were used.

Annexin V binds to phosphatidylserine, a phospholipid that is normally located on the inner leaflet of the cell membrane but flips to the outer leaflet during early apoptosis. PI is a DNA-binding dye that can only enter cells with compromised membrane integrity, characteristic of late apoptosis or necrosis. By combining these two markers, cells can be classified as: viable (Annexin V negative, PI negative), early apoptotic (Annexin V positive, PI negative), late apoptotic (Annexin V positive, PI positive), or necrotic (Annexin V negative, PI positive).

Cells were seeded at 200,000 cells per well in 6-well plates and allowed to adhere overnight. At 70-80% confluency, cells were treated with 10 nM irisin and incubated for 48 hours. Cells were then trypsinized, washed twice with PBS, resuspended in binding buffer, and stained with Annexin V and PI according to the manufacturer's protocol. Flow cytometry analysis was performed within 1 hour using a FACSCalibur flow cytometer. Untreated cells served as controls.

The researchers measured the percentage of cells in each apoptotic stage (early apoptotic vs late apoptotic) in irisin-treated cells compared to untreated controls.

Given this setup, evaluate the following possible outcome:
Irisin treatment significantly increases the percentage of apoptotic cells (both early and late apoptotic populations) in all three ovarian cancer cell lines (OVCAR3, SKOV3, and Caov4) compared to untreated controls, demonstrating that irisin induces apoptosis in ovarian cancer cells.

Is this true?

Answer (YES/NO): NO